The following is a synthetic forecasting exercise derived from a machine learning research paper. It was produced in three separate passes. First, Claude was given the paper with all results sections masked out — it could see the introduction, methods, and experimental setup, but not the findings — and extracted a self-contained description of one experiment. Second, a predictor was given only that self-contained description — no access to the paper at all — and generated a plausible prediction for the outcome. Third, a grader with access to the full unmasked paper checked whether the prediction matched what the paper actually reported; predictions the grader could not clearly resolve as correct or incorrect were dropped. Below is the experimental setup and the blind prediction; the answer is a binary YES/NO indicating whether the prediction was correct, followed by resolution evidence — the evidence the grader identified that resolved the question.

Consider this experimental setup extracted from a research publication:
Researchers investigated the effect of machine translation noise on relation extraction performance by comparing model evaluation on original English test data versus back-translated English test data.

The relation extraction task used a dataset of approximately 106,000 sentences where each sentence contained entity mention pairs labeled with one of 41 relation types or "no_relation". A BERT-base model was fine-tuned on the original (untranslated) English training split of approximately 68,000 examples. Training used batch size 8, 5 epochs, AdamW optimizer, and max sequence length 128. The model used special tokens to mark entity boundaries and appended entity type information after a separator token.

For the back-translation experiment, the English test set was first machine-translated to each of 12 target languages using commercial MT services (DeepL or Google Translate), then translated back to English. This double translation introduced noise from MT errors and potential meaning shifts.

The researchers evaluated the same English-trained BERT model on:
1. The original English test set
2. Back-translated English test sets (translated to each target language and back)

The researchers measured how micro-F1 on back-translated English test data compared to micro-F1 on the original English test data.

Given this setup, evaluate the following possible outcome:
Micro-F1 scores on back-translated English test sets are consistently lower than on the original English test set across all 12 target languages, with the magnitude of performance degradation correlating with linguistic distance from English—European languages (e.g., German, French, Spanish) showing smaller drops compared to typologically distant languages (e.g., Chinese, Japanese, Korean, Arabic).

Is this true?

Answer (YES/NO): NO